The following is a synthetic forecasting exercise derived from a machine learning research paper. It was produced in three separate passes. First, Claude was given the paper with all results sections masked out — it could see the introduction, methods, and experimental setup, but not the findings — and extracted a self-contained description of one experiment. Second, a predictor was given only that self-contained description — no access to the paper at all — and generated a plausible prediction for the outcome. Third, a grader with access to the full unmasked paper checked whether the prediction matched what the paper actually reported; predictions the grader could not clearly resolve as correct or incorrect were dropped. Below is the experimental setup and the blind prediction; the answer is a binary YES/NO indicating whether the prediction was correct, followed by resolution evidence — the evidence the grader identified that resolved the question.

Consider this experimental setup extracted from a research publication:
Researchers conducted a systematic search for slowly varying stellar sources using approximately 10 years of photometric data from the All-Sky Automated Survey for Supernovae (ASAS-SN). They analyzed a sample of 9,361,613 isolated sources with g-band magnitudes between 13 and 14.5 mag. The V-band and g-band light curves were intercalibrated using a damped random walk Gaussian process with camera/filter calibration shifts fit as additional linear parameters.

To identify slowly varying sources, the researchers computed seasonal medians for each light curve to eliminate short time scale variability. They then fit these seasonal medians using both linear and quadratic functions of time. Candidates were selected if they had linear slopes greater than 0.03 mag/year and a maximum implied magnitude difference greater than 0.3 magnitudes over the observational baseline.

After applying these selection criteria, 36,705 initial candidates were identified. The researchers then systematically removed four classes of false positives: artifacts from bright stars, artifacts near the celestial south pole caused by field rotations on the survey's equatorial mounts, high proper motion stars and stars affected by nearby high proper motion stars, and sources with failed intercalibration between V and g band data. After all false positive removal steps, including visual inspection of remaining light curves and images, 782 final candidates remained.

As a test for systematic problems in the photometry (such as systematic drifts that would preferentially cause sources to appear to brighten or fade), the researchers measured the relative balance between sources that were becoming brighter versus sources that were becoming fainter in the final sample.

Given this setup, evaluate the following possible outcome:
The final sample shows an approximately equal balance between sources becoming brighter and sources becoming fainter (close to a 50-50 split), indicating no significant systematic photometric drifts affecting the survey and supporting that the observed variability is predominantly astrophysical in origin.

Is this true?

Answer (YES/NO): YES